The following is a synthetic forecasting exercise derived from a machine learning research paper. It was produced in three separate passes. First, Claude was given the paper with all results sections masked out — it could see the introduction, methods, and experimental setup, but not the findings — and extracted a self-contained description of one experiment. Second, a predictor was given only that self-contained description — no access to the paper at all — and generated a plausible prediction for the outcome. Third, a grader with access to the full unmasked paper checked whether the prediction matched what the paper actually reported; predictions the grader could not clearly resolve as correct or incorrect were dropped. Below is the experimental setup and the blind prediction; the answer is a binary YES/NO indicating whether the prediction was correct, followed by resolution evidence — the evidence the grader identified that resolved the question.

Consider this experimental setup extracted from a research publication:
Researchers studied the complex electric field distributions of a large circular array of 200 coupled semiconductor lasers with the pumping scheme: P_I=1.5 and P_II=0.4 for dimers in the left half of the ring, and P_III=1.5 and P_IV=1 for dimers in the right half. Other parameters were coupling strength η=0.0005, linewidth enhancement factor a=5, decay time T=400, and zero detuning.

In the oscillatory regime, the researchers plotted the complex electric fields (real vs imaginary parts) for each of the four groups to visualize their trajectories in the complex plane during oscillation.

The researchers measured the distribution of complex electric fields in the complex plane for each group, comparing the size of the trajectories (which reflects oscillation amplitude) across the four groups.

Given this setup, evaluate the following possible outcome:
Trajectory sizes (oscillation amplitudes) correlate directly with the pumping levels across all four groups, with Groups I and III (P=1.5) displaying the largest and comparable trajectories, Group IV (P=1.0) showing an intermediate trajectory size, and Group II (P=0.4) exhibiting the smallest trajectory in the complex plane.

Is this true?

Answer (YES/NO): NO